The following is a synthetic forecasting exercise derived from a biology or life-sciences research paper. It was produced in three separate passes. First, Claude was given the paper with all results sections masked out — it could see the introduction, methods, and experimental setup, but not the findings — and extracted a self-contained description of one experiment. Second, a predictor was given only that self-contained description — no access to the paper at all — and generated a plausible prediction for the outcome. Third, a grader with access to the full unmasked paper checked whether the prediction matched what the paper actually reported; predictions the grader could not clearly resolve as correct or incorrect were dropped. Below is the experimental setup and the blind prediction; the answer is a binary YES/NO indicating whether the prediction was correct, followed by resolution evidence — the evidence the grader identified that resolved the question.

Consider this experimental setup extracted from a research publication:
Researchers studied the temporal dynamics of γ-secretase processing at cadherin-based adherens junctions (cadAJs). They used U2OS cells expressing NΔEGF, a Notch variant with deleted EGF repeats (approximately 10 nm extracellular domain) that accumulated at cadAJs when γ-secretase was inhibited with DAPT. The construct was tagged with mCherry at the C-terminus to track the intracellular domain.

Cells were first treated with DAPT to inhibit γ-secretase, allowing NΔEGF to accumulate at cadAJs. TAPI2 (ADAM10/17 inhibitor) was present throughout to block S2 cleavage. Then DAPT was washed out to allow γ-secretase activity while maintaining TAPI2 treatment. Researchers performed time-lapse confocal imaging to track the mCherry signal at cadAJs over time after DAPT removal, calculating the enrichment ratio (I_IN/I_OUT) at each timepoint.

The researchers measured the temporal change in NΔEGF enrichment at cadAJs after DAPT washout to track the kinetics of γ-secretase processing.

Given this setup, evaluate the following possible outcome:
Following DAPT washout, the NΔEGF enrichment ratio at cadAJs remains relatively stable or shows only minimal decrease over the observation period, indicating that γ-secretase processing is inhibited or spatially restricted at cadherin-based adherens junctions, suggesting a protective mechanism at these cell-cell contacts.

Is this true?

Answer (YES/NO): NO